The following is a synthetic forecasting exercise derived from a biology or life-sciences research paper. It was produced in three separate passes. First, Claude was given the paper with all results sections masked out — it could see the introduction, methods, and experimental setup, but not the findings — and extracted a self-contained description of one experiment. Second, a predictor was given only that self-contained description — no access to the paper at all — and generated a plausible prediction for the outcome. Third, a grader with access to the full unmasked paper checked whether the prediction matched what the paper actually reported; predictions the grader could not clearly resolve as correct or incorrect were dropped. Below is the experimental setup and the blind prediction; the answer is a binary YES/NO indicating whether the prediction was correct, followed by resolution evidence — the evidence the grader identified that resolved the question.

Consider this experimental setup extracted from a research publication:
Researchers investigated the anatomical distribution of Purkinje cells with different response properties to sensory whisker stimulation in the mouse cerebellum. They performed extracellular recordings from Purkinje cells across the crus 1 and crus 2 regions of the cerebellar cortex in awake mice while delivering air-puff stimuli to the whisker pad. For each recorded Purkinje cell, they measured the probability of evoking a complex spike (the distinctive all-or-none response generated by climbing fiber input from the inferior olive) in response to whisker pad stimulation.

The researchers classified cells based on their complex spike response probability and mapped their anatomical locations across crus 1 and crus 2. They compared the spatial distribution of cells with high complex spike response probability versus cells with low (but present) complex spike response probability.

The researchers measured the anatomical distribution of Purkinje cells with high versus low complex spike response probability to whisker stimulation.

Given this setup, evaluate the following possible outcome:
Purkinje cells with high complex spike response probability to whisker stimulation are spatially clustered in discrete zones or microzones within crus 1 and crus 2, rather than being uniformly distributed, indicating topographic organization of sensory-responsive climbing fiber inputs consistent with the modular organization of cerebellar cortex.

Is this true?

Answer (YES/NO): YES